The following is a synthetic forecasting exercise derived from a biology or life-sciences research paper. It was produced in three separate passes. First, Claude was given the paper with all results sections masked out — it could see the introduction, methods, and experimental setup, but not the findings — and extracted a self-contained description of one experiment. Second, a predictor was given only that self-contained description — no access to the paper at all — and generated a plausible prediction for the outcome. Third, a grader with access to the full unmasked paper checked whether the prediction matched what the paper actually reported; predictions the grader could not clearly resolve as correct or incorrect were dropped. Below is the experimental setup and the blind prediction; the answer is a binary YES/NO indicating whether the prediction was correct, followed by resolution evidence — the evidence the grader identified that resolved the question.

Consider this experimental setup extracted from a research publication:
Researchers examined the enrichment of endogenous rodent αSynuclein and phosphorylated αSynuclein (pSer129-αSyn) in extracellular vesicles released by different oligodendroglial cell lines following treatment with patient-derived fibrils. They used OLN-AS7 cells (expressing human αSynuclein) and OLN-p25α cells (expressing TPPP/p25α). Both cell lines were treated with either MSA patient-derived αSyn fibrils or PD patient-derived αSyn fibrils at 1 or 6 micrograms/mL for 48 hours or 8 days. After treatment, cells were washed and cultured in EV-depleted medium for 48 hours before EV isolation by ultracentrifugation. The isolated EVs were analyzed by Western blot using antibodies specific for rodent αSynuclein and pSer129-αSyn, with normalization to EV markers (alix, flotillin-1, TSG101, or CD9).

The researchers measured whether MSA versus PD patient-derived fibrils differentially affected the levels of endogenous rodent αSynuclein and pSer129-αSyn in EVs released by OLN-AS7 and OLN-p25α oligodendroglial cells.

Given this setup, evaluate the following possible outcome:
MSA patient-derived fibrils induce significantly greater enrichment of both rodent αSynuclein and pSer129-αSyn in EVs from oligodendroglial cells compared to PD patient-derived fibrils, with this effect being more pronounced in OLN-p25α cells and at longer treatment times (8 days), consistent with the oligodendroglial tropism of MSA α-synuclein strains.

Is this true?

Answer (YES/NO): NO